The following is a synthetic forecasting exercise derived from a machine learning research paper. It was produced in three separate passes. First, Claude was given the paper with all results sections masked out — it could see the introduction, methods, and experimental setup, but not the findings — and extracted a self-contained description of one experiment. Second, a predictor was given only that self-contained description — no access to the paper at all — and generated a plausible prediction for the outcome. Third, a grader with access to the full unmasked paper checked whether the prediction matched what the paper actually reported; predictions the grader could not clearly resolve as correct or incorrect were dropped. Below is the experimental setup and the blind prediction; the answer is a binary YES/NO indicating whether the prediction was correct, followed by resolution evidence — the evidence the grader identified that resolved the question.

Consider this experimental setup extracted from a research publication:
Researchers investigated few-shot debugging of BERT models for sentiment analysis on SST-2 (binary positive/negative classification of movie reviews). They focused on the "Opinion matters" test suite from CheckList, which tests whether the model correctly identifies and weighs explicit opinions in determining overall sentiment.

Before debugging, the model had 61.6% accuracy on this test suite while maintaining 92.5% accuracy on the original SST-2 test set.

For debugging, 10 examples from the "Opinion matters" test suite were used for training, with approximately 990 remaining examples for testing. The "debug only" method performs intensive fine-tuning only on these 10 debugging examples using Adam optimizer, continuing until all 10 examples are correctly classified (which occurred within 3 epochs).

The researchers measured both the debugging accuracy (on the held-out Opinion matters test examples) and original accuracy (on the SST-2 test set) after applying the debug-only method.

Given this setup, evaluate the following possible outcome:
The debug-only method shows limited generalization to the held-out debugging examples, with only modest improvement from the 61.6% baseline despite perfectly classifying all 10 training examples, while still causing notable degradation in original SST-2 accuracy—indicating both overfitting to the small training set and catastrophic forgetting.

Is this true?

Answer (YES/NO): NO